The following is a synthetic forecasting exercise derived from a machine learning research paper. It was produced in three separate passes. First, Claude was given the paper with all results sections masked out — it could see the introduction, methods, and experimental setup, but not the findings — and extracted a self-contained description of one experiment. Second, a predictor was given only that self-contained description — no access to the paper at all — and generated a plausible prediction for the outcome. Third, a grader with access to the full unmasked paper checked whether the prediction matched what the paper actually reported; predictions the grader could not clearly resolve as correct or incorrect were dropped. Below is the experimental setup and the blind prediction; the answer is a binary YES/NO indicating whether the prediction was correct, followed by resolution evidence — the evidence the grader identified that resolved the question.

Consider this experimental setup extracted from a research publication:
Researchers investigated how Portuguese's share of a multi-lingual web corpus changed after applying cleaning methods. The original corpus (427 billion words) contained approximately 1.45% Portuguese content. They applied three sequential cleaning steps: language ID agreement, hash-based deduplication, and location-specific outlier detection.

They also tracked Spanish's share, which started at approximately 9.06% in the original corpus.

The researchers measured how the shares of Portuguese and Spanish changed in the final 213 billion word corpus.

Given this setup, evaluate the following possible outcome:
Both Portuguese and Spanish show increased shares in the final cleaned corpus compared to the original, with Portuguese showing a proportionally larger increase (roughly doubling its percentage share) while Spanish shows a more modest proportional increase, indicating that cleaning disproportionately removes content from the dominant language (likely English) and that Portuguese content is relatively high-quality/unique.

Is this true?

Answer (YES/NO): NO